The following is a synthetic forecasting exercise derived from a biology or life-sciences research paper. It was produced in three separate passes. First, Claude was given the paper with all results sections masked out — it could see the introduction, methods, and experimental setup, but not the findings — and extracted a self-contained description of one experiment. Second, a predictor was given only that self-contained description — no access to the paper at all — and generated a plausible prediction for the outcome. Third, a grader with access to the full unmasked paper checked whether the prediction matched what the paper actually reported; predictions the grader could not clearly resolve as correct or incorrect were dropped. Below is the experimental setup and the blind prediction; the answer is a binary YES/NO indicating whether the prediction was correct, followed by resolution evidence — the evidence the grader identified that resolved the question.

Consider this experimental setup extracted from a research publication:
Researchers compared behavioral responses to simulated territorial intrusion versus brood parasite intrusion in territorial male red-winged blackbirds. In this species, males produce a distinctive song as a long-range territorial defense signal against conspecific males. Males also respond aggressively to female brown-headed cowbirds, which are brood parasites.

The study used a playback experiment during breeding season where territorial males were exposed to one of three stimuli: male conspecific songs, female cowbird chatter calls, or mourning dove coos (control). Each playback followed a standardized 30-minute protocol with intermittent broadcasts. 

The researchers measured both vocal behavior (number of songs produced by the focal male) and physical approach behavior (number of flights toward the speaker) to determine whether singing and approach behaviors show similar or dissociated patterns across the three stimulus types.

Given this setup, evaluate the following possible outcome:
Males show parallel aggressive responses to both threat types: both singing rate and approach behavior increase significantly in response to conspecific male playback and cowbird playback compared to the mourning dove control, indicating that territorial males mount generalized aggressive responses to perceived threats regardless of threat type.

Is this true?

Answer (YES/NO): NO